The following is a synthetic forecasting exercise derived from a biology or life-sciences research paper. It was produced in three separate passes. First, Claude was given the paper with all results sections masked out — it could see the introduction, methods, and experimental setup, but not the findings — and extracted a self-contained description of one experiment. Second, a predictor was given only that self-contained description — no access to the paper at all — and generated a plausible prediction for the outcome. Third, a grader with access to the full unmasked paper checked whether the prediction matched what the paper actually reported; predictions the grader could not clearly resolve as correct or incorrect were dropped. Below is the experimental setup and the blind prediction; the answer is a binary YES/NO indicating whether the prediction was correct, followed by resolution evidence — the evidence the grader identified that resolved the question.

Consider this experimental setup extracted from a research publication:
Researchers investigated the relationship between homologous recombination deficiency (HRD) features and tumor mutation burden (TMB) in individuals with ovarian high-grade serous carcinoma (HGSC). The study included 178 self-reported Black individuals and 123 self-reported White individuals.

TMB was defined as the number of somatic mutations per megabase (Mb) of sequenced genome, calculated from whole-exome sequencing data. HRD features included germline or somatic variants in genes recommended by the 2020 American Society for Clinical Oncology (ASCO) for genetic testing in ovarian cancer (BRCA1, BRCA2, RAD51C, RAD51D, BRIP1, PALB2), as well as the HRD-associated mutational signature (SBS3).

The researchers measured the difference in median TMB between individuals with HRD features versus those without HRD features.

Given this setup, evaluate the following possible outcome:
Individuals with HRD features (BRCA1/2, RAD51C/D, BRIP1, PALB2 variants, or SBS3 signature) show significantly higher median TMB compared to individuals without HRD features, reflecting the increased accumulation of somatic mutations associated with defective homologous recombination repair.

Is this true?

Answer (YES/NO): YES